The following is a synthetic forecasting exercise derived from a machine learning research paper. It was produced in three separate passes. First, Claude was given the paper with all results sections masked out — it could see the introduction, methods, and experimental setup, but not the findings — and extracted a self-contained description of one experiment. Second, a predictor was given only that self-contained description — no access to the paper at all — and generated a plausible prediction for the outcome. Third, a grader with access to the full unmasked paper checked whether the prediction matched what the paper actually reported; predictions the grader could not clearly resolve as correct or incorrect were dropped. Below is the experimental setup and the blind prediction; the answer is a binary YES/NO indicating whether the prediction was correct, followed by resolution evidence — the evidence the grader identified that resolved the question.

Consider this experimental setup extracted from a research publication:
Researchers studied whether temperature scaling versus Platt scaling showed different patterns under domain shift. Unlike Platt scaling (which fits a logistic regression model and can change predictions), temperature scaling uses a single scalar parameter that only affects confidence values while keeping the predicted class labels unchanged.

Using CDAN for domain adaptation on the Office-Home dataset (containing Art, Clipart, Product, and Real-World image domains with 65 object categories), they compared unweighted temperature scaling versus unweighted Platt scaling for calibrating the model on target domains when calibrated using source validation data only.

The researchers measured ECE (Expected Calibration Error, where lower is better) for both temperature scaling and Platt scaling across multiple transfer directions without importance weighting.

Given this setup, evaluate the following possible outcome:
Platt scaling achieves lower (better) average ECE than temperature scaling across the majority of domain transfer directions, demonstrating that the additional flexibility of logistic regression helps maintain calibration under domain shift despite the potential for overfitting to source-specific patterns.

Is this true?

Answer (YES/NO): NO